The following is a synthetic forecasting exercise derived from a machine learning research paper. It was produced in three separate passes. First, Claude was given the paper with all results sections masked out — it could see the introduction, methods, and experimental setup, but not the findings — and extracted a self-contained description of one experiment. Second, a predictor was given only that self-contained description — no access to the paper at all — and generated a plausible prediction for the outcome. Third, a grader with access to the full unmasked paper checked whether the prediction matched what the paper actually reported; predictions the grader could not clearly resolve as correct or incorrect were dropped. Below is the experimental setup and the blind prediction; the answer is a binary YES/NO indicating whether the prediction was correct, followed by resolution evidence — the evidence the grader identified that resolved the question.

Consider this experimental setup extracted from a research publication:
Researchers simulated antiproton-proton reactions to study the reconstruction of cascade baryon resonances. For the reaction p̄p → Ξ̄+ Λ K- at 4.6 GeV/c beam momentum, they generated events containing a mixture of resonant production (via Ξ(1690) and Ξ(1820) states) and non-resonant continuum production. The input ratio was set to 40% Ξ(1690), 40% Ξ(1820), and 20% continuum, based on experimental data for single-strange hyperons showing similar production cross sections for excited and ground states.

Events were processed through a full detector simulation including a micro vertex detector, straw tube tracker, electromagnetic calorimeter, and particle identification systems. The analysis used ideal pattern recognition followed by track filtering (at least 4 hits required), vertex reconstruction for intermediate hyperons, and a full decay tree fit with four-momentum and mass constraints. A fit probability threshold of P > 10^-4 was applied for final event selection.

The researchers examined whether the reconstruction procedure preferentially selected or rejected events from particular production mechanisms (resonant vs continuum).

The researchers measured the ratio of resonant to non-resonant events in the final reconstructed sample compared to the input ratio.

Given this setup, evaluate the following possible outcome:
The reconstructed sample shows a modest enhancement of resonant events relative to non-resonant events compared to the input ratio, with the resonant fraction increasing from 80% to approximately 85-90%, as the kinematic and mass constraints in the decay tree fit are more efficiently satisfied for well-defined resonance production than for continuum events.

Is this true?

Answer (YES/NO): NO